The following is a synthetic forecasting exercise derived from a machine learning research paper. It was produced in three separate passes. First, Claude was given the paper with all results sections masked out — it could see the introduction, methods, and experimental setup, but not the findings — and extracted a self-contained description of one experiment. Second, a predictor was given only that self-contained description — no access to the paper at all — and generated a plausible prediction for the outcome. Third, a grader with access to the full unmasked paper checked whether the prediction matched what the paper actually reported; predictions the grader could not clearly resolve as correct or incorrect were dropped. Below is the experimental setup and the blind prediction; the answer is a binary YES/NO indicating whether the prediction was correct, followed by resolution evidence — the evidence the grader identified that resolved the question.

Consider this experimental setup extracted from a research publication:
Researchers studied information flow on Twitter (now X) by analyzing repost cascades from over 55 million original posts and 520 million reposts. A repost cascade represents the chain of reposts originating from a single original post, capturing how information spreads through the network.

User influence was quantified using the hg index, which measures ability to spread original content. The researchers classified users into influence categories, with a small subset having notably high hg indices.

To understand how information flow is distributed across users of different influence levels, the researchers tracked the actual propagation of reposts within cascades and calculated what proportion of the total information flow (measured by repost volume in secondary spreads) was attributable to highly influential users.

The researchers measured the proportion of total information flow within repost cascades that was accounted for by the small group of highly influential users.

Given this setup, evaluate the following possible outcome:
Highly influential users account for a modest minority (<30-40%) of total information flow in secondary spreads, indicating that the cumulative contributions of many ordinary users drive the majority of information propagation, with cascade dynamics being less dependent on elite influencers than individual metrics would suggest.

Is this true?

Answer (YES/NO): NO